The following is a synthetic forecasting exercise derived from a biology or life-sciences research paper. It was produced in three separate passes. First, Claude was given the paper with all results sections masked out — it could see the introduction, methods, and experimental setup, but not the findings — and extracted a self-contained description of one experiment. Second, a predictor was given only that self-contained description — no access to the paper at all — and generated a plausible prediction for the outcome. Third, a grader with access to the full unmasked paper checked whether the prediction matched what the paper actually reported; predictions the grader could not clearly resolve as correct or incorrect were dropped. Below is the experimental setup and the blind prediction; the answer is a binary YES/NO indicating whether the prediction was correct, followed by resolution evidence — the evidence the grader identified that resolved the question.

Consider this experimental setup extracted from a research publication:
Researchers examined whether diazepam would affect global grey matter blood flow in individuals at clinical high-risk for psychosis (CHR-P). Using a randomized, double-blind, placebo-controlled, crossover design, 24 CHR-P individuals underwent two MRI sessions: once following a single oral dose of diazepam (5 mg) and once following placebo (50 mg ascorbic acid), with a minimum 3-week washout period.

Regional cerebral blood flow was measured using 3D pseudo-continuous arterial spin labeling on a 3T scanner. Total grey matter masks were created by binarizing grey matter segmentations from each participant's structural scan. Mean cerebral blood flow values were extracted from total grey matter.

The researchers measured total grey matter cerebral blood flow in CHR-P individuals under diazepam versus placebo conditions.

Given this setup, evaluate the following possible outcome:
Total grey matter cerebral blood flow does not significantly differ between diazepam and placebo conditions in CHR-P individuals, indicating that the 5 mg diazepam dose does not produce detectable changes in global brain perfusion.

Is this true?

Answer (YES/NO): NO